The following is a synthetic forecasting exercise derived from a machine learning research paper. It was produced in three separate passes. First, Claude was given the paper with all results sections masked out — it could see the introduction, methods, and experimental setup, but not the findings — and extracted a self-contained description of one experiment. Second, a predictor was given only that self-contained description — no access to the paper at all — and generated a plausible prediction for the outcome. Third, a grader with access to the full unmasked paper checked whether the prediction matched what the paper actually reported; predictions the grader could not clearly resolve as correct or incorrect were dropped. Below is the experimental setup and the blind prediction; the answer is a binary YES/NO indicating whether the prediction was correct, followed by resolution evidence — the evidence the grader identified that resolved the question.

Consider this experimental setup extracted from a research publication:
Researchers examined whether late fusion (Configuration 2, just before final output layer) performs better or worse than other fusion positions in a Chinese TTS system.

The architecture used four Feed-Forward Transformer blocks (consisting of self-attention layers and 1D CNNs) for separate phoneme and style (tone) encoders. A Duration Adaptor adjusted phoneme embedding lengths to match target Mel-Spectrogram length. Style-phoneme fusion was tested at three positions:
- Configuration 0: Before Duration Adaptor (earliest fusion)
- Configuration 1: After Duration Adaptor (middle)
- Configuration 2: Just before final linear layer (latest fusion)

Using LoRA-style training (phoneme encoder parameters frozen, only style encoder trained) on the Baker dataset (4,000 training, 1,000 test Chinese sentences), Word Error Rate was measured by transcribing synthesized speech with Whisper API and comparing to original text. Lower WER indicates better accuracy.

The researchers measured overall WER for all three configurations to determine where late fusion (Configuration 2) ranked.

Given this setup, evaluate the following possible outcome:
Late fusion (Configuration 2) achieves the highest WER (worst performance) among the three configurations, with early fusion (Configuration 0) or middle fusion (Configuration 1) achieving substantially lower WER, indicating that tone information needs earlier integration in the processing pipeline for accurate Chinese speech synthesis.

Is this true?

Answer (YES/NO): YES